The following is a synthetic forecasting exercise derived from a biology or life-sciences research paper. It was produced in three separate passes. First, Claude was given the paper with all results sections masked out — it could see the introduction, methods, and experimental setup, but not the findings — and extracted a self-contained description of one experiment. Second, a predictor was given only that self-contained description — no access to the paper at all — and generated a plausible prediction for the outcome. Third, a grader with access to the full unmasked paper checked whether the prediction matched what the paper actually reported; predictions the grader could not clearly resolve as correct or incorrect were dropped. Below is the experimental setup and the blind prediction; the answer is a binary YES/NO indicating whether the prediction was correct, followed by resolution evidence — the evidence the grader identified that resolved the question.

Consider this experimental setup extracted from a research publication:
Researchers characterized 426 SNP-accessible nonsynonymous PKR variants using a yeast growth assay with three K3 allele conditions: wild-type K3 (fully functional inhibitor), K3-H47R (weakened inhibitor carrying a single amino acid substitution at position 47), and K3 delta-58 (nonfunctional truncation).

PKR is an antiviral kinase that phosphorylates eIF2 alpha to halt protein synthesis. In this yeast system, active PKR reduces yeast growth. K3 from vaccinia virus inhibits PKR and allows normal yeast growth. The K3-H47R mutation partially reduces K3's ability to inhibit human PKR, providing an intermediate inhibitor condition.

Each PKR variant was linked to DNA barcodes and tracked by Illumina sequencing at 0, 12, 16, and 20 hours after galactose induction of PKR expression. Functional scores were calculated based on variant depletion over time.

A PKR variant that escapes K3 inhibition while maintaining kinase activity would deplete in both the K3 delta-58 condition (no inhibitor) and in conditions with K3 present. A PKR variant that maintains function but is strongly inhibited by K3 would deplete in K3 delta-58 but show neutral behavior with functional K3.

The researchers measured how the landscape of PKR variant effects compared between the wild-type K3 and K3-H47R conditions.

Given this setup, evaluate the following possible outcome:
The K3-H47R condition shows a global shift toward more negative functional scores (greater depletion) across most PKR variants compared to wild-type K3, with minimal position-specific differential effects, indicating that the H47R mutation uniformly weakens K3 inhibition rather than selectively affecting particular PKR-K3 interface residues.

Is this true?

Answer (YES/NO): NO